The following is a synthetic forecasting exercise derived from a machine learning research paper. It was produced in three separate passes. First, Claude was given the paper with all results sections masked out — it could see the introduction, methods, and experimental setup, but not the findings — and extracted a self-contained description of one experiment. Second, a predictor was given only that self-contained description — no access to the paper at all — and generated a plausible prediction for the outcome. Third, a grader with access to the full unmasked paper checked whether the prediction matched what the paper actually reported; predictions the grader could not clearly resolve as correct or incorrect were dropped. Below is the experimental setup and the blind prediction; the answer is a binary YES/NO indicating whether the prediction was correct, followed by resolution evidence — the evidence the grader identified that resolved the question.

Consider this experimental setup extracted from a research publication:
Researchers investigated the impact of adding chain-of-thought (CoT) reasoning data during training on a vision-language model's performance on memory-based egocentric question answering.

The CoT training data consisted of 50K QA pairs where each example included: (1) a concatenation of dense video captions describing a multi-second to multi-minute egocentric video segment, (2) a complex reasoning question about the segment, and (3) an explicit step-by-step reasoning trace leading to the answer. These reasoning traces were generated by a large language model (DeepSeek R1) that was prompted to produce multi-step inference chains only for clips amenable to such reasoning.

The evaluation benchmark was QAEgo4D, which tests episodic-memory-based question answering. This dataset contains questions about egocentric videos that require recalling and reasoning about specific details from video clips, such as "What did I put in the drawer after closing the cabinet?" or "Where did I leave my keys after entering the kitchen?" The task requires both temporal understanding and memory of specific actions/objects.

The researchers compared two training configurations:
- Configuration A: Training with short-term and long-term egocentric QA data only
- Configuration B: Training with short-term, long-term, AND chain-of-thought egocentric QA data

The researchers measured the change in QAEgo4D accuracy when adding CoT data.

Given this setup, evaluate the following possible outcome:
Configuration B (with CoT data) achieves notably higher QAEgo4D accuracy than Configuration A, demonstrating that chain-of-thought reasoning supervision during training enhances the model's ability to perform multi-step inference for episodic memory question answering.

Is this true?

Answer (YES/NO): YES